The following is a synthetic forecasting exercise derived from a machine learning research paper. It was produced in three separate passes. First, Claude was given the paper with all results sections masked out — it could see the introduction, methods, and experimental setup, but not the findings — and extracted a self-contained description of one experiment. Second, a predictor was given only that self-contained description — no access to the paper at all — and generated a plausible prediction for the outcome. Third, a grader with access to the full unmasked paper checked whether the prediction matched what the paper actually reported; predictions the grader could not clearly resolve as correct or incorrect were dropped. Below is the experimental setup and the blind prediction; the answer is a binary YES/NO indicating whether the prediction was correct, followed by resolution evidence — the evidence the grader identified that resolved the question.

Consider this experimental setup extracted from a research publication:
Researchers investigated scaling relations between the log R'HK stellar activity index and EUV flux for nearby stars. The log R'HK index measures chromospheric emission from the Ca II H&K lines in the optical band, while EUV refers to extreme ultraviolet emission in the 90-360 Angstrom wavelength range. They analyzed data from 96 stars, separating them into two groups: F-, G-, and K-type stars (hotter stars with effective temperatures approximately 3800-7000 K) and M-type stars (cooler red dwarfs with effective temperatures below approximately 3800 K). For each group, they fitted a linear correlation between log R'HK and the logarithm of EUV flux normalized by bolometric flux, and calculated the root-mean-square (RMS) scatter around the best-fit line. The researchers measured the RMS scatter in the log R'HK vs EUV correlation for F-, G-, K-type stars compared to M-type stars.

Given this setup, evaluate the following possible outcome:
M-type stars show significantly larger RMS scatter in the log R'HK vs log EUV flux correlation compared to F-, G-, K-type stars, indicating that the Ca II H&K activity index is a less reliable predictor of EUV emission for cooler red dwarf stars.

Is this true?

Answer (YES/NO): NO